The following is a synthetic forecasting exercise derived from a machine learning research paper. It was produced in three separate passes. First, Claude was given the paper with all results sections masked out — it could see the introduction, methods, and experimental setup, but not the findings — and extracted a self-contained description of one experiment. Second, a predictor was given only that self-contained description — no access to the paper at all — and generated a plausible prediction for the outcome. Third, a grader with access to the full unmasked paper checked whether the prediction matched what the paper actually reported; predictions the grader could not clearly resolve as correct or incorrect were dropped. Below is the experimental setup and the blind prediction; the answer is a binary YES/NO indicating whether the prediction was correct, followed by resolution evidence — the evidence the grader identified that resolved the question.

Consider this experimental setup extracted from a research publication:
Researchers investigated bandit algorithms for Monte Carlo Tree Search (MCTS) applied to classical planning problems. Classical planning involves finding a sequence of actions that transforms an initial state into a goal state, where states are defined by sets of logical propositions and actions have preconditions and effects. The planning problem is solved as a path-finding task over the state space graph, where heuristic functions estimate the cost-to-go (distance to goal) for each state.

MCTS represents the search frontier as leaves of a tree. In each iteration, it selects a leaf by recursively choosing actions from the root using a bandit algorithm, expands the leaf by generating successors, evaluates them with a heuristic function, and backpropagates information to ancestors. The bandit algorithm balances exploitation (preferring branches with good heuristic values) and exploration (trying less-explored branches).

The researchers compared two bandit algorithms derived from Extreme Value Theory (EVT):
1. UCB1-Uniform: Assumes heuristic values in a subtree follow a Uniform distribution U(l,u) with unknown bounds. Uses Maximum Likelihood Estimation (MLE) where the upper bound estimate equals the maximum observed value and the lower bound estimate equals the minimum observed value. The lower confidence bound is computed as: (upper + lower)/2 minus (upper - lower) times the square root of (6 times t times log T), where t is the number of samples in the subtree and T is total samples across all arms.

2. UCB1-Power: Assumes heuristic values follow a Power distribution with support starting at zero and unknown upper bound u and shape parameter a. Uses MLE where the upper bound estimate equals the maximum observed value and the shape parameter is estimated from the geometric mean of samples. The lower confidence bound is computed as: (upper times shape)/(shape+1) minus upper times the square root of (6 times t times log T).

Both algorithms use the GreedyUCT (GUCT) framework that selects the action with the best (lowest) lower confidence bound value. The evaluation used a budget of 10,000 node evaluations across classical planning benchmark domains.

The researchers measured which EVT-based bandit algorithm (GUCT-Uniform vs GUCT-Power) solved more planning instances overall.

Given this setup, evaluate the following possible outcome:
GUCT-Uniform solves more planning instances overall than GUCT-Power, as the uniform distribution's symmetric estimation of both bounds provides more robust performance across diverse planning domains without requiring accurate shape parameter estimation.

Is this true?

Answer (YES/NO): YES